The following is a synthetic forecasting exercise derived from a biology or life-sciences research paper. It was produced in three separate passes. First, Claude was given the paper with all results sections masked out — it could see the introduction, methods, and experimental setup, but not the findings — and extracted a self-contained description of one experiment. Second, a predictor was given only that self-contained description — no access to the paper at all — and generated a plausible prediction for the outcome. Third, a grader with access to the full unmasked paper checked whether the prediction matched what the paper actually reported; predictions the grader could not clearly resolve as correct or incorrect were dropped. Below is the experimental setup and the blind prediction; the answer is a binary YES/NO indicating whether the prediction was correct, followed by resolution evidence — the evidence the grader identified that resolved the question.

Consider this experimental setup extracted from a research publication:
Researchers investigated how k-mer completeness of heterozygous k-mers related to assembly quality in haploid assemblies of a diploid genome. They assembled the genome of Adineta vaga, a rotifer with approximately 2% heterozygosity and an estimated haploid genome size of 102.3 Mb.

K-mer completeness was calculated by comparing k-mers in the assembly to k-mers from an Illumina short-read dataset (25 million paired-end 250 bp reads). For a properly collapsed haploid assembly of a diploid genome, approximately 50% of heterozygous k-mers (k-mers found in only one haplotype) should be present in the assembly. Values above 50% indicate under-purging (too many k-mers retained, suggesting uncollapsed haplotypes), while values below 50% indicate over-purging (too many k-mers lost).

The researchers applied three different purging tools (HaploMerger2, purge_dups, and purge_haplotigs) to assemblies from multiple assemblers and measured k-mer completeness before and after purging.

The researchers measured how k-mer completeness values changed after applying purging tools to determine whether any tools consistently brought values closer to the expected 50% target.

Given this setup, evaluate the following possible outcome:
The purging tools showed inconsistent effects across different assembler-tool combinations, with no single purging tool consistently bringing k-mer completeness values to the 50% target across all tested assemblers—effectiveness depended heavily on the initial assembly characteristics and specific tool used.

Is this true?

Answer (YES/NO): NO